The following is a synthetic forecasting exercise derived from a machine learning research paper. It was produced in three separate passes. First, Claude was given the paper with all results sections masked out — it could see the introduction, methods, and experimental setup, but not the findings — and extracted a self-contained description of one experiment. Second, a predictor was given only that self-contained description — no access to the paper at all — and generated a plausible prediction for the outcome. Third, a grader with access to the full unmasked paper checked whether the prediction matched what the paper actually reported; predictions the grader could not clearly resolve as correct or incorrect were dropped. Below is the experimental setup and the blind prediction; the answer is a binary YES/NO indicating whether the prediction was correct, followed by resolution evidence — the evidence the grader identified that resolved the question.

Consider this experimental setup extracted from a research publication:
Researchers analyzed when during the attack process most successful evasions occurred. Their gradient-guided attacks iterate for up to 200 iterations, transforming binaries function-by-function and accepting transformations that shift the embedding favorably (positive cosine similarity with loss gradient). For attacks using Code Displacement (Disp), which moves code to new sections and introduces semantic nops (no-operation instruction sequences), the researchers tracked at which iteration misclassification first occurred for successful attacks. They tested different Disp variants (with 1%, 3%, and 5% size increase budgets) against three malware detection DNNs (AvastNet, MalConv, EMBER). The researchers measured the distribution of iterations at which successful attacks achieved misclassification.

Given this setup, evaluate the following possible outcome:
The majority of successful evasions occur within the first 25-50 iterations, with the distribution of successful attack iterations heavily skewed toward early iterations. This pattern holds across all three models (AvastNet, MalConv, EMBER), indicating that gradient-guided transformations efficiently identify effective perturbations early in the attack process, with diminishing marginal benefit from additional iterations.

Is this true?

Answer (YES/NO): NO